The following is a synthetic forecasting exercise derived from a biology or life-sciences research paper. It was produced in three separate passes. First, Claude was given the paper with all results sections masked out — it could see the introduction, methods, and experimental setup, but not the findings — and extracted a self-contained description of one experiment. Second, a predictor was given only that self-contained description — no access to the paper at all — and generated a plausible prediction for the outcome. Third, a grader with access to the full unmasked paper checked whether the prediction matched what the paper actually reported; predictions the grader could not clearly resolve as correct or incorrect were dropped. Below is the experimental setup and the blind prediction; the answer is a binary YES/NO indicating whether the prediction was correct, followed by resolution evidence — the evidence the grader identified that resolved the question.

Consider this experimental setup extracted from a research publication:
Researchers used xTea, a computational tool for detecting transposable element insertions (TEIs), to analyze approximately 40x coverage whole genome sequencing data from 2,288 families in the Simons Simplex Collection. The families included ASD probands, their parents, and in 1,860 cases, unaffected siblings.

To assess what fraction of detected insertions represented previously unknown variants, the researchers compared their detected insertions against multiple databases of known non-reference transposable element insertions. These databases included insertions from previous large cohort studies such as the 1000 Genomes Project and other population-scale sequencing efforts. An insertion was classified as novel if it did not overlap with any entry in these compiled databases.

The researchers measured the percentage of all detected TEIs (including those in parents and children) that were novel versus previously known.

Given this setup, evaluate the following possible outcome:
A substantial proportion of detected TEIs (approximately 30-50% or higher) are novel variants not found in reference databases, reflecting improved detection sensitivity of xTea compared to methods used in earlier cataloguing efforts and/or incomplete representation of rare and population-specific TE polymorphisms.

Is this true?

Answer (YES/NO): YES